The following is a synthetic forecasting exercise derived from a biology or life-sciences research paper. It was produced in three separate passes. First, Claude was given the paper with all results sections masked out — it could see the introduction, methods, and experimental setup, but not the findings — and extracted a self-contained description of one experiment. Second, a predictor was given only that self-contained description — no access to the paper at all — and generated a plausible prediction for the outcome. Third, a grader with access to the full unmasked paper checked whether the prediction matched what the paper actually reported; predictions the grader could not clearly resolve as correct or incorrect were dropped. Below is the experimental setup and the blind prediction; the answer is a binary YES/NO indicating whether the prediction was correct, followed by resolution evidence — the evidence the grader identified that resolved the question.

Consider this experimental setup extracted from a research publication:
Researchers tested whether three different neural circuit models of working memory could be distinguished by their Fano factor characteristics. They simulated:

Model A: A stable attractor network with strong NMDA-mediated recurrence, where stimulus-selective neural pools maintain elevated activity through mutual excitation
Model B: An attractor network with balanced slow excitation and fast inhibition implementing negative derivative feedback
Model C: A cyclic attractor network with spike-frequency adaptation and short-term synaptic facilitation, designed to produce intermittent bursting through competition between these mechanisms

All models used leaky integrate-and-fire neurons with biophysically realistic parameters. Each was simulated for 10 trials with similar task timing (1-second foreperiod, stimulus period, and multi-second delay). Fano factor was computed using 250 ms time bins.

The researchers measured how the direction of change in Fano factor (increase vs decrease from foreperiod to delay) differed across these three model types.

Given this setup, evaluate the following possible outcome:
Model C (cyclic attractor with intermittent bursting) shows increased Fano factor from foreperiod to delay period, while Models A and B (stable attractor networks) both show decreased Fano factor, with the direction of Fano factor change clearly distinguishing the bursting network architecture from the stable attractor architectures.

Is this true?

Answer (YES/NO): YES